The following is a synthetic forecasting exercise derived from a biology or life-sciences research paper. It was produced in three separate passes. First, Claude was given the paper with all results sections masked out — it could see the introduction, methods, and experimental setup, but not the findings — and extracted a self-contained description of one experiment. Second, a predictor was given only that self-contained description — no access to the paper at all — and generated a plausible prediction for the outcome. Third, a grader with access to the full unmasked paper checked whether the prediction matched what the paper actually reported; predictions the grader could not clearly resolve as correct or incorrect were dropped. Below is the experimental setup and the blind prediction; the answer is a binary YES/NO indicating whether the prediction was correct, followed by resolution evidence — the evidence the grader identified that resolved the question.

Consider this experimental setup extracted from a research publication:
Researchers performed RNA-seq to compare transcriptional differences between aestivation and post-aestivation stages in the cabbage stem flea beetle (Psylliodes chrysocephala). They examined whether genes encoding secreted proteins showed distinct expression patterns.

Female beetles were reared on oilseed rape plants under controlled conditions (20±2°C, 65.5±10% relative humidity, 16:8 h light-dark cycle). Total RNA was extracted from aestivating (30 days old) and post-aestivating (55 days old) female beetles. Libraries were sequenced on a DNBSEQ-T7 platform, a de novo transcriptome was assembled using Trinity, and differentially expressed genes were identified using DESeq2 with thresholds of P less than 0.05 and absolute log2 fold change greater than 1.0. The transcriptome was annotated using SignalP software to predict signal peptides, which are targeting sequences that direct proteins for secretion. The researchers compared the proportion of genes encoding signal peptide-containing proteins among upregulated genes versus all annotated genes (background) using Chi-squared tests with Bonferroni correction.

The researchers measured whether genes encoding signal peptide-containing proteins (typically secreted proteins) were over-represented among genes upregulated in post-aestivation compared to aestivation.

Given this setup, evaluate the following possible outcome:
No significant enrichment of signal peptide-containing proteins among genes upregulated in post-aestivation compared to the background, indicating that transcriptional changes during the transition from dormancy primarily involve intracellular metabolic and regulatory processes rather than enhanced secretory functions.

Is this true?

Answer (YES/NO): NO